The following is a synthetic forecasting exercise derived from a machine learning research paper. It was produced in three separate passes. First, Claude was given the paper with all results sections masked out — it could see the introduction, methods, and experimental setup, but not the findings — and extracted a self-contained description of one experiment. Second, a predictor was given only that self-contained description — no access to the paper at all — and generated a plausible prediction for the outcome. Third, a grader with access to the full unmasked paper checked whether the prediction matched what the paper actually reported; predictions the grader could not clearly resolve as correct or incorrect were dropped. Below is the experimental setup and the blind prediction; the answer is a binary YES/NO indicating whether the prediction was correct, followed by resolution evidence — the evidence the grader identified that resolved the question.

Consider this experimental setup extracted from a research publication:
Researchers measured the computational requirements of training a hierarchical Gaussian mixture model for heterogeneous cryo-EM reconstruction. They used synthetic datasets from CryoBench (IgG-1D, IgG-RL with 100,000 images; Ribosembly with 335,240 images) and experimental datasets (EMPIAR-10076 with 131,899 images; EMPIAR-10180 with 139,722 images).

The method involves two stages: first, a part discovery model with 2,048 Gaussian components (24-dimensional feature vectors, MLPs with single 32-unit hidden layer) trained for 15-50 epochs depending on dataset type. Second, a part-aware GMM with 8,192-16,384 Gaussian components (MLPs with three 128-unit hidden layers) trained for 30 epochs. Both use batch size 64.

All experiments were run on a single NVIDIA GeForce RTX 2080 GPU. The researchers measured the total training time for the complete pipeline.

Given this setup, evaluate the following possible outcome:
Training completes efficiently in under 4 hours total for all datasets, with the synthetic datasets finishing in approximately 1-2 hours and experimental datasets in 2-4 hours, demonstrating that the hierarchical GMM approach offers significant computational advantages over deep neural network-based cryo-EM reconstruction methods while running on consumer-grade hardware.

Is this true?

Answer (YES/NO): NO